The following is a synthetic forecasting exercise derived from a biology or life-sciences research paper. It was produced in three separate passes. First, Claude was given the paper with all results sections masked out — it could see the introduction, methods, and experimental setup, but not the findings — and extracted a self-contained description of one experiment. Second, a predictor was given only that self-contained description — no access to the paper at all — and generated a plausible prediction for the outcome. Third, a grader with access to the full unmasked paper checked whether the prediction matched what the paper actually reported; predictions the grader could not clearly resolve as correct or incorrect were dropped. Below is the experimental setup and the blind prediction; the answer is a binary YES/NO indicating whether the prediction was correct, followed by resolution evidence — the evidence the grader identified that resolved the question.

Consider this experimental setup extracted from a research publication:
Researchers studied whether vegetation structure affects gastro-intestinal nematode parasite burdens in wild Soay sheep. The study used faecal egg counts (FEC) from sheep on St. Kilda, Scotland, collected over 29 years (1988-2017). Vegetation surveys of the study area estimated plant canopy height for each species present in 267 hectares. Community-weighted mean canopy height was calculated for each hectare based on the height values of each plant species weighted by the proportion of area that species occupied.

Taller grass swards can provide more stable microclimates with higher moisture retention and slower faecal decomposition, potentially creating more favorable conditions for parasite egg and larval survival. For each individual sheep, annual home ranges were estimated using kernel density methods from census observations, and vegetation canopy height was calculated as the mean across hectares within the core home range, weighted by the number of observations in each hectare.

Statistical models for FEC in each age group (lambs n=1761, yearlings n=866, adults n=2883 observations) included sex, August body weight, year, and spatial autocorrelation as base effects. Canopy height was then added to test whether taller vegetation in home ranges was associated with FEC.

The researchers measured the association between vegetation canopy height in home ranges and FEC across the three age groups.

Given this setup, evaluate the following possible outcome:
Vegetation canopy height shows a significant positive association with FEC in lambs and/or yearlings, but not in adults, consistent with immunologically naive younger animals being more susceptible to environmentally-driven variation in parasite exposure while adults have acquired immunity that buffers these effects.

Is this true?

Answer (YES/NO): NO